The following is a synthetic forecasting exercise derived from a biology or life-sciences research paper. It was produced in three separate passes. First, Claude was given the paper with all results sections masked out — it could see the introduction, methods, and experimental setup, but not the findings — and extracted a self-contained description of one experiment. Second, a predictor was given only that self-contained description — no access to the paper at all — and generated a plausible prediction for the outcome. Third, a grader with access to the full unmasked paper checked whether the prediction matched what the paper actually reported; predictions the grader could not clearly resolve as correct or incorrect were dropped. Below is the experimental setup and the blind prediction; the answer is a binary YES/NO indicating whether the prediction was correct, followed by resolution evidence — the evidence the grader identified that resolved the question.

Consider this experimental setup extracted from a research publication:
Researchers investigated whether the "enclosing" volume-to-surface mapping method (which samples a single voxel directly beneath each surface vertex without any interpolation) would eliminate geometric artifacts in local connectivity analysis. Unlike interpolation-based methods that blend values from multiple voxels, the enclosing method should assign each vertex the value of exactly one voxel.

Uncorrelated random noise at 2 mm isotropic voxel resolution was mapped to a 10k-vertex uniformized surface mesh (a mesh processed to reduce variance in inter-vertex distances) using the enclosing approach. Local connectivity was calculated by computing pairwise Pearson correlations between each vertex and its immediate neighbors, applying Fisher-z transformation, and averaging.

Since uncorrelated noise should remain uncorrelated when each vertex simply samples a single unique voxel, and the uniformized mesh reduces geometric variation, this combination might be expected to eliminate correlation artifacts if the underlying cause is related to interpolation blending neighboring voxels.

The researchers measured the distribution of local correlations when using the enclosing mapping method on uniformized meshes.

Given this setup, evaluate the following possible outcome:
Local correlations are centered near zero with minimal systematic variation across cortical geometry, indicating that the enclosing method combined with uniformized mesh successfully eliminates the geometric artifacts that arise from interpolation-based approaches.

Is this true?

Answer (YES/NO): NO